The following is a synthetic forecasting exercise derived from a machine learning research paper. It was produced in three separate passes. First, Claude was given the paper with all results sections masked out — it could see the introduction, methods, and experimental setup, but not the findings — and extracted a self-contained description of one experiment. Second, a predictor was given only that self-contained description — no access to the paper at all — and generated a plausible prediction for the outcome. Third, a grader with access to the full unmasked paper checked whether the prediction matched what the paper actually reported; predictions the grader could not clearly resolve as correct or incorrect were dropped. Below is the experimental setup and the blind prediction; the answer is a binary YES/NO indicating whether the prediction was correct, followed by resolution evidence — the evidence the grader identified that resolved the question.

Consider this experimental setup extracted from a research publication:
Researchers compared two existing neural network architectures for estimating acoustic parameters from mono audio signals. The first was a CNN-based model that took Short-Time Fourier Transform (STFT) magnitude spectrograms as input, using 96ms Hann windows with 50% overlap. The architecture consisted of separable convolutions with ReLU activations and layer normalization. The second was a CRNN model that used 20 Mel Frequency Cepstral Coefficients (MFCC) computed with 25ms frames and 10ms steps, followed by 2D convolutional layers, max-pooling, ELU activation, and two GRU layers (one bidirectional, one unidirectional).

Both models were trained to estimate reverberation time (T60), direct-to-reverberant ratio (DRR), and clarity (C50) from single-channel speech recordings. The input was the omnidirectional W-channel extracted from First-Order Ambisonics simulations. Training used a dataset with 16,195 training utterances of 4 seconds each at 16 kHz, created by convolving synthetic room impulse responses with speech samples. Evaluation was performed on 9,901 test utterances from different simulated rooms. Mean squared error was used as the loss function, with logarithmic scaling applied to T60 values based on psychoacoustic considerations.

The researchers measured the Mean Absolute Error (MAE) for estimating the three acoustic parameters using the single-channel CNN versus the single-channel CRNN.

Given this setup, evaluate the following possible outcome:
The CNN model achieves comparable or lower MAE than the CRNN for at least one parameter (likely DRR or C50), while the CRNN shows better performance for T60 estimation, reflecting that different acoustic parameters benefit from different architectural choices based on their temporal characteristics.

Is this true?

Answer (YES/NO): NO